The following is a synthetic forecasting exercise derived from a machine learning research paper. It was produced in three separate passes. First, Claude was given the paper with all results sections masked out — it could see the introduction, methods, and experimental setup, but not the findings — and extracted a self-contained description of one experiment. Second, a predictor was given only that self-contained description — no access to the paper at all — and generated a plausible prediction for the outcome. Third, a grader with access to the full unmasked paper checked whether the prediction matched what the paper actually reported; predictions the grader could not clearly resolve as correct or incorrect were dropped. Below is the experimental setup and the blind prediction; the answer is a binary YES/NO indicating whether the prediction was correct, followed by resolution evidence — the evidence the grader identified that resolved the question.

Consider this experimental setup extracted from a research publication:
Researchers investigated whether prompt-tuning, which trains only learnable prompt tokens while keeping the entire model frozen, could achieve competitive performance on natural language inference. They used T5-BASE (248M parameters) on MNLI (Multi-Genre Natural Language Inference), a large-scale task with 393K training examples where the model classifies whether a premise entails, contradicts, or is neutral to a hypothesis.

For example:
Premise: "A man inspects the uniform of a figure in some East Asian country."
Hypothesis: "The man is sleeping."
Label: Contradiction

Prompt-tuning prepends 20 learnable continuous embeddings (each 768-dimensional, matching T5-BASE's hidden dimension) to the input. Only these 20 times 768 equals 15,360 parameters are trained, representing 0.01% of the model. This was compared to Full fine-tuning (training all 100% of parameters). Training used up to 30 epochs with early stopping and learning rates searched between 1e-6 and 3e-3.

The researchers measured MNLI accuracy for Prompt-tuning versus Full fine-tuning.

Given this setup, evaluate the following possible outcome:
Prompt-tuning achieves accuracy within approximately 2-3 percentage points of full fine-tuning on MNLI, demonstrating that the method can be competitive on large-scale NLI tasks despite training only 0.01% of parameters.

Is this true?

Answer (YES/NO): NO